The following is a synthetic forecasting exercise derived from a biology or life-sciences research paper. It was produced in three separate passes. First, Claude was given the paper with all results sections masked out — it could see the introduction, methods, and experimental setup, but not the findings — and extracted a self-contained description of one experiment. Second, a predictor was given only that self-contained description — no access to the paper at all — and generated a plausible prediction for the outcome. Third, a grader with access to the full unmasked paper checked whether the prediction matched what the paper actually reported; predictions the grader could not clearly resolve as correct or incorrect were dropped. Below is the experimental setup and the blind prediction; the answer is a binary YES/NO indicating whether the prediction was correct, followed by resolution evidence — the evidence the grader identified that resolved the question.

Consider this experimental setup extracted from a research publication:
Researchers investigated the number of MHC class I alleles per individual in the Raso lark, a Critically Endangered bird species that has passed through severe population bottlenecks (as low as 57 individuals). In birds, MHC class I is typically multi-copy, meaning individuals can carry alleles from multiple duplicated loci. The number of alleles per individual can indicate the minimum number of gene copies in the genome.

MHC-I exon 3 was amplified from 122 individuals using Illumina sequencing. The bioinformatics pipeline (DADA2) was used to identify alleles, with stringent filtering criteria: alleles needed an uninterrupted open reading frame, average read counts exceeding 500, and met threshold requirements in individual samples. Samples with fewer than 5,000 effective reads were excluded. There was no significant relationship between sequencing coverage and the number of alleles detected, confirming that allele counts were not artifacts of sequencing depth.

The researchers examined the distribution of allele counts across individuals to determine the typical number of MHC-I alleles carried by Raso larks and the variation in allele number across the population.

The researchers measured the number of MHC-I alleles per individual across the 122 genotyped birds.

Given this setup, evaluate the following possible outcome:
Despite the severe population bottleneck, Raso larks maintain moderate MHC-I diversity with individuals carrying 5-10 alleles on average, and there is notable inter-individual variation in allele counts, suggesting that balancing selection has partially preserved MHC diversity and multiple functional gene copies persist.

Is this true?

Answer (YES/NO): NO